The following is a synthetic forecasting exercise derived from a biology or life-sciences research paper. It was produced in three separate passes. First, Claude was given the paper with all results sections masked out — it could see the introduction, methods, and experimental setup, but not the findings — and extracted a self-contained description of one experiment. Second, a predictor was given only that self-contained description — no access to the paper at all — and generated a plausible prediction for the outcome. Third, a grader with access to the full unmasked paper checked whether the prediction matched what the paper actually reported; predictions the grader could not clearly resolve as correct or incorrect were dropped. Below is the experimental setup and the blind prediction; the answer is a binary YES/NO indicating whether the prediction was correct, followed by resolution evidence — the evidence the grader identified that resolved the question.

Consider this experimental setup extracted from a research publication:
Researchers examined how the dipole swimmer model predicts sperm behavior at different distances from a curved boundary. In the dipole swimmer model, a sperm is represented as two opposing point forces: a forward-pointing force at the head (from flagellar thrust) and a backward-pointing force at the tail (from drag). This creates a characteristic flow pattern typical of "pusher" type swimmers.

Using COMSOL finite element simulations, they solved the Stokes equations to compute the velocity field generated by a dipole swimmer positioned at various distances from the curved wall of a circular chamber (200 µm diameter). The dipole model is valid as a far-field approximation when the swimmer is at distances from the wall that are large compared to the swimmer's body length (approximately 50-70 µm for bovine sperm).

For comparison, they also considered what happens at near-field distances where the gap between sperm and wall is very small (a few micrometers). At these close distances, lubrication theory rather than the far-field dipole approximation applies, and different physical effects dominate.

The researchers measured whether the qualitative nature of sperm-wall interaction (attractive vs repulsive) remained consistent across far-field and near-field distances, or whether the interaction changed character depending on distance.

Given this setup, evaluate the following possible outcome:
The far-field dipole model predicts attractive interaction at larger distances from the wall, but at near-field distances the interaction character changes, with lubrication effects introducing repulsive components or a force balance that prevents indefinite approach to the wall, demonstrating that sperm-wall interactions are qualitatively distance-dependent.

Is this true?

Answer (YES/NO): NO